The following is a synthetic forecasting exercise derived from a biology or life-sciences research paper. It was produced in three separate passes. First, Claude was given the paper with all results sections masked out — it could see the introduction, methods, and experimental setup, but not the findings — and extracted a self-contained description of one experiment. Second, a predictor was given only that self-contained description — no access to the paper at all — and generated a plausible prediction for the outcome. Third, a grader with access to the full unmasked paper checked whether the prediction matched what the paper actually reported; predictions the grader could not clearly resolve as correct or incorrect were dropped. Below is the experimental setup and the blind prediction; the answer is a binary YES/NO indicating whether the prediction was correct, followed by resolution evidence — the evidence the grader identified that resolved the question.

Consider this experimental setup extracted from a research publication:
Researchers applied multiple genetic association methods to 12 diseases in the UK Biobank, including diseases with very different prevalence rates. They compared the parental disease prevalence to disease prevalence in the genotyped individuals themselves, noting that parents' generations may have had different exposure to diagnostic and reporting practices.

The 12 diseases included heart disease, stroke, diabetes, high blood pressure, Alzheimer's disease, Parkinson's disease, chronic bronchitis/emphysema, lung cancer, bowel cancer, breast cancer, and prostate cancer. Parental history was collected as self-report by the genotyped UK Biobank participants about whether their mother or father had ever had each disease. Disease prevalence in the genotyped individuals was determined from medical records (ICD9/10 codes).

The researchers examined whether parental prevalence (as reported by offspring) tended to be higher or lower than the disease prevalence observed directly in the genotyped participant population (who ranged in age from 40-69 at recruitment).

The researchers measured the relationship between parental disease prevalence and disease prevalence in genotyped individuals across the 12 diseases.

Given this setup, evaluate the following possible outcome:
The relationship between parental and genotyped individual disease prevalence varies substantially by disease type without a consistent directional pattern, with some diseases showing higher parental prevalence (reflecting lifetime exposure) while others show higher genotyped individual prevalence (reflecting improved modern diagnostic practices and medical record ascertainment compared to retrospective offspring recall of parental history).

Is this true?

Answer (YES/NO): NO